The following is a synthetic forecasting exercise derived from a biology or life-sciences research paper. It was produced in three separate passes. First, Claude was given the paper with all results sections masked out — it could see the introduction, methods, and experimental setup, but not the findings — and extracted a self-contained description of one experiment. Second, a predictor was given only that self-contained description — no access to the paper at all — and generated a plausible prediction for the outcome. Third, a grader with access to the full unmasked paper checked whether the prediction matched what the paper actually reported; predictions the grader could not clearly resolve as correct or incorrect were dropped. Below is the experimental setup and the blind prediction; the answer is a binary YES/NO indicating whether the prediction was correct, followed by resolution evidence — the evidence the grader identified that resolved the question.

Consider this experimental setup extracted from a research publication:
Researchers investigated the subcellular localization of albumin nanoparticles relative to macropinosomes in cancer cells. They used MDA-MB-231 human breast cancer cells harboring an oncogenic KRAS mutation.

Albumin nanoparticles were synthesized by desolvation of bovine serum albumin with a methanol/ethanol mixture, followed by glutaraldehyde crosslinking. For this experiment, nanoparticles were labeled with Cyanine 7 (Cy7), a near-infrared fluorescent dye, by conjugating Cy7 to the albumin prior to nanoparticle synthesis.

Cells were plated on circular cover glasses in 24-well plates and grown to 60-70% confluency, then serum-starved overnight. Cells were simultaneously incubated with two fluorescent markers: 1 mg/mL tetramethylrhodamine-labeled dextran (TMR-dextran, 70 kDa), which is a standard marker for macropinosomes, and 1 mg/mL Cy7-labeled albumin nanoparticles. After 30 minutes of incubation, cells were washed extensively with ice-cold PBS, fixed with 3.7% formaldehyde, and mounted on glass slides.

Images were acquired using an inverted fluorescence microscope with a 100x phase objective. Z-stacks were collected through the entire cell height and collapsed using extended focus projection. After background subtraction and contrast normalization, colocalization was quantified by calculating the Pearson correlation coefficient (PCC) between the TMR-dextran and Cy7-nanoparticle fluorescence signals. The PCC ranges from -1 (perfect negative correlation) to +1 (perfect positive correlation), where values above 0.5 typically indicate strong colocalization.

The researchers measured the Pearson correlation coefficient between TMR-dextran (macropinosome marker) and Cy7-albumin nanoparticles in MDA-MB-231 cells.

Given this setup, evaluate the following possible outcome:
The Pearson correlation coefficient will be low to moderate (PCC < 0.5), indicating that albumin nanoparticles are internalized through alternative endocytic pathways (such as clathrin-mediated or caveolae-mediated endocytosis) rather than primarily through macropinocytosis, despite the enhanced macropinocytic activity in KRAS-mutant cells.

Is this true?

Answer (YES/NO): NO